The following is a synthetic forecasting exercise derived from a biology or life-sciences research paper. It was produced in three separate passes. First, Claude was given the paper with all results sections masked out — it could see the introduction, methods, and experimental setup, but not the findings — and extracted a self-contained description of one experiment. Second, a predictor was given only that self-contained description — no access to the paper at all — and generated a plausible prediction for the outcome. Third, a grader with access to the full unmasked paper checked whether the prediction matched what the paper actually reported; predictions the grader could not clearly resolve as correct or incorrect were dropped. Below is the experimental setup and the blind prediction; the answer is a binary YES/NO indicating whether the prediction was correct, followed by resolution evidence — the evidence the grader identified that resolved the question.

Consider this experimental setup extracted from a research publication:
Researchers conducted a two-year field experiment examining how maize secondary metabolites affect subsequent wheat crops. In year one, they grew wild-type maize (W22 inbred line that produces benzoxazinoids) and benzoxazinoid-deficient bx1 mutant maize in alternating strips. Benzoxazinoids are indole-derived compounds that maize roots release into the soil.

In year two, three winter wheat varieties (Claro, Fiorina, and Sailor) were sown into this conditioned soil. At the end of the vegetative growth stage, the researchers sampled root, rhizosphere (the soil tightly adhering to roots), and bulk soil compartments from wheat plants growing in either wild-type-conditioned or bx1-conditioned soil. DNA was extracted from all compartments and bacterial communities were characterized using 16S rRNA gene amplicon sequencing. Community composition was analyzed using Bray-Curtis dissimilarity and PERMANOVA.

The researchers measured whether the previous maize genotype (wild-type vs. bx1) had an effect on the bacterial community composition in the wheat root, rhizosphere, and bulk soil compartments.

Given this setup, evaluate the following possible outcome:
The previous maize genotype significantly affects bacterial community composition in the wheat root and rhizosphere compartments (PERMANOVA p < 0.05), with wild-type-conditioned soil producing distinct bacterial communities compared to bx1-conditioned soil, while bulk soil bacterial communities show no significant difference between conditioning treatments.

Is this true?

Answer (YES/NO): NO